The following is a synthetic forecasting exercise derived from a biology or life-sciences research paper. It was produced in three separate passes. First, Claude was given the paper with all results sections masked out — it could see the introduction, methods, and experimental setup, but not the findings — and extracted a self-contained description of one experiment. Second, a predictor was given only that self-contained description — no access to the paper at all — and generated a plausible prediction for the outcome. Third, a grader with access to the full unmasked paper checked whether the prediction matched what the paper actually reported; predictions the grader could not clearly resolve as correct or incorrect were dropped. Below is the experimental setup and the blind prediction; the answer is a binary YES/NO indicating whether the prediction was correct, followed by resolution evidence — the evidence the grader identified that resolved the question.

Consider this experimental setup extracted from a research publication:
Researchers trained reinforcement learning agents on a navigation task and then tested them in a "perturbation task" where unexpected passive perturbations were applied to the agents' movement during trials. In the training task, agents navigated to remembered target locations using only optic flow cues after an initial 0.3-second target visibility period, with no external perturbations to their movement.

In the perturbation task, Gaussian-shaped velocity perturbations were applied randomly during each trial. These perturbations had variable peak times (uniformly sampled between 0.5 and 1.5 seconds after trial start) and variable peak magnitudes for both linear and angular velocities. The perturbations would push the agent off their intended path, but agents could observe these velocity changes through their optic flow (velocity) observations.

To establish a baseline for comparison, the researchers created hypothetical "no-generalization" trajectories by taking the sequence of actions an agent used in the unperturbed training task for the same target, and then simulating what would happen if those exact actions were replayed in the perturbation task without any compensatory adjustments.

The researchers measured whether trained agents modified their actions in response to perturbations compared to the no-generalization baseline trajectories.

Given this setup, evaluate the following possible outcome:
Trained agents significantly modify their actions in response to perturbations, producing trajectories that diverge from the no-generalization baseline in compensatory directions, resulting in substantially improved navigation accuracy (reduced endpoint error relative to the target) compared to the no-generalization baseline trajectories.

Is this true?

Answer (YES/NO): YES